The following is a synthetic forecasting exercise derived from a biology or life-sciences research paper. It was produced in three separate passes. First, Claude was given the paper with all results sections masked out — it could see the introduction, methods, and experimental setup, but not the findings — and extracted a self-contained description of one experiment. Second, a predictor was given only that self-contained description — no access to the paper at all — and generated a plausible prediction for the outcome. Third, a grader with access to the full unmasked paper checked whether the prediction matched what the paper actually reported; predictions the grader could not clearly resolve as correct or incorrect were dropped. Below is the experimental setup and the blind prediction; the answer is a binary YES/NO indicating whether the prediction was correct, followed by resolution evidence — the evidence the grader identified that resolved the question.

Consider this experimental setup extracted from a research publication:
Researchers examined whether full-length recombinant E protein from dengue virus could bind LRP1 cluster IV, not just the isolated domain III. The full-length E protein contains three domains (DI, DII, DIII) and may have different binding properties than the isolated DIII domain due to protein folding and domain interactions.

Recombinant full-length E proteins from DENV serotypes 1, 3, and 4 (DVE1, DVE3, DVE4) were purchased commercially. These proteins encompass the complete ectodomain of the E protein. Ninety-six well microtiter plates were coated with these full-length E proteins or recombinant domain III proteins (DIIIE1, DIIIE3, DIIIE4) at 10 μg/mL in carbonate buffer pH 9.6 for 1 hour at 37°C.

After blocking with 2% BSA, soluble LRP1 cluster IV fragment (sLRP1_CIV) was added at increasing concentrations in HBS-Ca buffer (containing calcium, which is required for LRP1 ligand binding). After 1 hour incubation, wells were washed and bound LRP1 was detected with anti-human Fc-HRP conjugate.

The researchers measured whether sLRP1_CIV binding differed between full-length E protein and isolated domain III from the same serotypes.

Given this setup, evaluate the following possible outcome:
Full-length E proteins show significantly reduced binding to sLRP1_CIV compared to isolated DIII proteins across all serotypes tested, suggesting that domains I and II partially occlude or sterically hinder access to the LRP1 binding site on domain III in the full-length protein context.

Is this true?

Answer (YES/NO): NO